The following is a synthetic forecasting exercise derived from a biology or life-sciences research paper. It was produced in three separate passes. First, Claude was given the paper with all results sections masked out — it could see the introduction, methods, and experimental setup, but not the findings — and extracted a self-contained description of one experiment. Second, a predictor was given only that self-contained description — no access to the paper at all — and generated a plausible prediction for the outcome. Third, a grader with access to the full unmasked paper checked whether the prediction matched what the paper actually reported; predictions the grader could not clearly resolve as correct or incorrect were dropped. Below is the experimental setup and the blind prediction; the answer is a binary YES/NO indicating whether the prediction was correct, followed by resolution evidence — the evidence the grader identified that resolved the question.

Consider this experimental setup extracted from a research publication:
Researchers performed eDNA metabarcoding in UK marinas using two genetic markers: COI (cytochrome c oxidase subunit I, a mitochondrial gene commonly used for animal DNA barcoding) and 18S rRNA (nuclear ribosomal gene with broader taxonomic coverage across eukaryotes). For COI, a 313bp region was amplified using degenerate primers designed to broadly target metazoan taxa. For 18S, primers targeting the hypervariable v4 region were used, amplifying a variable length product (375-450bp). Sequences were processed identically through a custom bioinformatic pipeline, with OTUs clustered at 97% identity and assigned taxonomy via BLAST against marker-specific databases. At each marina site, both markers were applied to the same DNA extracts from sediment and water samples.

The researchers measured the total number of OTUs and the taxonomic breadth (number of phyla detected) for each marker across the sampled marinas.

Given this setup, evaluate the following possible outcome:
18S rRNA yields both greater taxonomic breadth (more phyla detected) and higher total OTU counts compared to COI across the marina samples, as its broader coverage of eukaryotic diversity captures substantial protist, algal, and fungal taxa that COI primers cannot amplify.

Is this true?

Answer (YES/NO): NO